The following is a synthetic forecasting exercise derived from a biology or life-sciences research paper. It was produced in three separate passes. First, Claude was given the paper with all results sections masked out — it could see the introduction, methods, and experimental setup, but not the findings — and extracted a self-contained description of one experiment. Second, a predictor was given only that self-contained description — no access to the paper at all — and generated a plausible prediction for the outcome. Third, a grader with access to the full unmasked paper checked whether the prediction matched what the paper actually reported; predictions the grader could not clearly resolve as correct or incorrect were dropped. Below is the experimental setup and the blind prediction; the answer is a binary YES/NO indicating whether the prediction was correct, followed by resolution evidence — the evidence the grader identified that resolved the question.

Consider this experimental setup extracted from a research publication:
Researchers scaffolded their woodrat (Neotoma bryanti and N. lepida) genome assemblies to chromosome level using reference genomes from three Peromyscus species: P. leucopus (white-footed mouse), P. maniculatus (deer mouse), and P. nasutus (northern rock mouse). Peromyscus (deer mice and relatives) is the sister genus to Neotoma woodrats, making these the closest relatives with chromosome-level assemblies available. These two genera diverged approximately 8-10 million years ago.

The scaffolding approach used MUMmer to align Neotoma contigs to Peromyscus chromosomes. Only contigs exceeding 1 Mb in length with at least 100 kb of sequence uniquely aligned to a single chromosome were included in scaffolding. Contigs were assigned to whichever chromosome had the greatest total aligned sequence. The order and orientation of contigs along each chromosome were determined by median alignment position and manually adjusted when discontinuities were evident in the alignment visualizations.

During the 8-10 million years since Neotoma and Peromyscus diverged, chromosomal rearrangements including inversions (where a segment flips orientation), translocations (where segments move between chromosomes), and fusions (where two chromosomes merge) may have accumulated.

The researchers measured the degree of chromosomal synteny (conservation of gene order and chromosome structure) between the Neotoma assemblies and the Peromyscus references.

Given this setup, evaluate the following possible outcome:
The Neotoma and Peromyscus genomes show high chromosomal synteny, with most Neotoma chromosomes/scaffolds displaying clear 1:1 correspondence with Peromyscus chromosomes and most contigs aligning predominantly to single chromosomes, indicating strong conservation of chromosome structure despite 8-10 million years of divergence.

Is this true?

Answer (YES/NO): YES